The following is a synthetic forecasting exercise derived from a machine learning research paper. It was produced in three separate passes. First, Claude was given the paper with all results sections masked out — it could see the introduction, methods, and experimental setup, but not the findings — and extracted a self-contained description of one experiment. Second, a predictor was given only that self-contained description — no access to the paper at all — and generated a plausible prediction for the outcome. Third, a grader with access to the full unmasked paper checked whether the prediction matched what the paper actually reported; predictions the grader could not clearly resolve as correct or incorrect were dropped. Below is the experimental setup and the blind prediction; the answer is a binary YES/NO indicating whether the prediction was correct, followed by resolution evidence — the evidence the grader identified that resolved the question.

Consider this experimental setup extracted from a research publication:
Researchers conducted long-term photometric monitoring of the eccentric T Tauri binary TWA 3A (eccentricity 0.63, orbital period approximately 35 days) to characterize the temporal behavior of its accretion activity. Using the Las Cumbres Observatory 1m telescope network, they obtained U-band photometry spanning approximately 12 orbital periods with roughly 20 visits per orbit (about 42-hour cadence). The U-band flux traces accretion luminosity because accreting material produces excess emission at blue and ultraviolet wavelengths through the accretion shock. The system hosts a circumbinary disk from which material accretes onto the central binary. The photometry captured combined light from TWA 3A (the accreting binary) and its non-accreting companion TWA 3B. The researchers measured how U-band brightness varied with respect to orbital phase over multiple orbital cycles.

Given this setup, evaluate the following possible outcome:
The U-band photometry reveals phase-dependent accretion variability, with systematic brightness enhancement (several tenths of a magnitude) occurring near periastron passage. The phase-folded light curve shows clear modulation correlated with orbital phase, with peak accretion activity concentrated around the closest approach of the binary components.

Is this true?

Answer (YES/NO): YES